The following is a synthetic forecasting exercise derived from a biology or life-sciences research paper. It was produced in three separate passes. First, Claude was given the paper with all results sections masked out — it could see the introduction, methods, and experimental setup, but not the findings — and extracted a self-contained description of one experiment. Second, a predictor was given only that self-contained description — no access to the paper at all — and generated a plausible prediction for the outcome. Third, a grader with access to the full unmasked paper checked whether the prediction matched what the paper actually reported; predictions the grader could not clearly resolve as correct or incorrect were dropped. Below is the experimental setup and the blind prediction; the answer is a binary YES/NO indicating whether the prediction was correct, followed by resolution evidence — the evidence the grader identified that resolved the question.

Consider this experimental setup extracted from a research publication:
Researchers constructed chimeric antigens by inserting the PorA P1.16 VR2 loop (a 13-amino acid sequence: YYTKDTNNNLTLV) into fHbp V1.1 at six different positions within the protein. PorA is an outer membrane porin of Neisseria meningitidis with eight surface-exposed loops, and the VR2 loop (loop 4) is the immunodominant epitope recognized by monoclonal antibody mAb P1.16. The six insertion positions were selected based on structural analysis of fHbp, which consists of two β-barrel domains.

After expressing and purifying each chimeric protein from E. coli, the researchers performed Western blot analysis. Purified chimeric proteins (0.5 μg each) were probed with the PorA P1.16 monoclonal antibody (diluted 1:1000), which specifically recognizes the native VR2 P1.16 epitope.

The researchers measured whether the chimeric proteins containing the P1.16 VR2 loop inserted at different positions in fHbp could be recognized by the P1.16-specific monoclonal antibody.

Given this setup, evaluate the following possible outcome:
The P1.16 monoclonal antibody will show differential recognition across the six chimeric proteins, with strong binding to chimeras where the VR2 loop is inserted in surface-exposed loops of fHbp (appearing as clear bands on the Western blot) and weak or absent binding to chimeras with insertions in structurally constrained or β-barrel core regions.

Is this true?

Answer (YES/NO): NO